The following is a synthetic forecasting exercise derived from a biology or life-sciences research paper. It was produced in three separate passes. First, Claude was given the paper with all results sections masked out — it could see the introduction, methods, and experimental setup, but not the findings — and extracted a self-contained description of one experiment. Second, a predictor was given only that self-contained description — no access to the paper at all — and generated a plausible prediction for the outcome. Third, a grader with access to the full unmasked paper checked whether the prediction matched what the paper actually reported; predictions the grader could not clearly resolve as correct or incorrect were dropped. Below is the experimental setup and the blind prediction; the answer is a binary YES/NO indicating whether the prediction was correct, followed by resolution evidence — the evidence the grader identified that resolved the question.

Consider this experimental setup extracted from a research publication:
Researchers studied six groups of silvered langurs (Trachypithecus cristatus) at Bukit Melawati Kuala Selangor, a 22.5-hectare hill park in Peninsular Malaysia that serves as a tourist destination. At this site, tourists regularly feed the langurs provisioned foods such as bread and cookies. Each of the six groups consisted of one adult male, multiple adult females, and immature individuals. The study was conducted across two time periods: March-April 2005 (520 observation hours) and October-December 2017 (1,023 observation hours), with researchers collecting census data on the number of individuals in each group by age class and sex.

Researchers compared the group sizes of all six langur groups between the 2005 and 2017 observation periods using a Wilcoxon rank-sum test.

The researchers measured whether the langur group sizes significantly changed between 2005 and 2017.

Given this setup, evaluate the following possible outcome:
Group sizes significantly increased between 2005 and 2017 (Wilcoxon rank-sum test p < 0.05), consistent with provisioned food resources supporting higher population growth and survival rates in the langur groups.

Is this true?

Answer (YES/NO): NO